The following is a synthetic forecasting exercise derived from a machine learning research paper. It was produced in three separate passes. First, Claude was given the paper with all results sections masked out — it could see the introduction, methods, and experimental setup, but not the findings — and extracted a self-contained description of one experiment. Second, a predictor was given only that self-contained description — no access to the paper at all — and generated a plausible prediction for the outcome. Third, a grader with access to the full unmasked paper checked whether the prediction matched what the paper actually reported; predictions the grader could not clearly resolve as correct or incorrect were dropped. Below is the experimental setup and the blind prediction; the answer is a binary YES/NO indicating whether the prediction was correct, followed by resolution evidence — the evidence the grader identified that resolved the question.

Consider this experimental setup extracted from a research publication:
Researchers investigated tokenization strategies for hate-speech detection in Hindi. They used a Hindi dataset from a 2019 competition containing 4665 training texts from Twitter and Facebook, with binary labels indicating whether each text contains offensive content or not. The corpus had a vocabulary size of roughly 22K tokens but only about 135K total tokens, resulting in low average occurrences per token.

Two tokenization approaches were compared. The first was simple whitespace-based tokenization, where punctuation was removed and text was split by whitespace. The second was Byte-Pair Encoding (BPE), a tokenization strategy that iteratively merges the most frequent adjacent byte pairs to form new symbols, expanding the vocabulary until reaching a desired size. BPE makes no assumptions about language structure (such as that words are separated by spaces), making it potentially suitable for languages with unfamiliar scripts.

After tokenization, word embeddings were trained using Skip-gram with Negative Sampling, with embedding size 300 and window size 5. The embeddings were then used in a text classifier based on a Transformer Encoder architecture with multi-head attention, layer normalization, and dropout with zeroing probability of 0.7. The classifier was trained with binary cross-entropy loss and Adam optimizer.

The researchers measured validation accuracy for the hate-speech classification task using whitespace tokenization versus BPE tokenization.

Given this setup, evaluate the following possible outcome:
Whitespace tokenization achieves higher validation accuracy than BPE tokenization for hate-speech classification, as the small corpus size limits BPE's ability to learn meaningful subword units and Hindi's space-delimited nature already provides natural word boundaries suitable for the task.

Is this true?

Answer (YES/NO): YES